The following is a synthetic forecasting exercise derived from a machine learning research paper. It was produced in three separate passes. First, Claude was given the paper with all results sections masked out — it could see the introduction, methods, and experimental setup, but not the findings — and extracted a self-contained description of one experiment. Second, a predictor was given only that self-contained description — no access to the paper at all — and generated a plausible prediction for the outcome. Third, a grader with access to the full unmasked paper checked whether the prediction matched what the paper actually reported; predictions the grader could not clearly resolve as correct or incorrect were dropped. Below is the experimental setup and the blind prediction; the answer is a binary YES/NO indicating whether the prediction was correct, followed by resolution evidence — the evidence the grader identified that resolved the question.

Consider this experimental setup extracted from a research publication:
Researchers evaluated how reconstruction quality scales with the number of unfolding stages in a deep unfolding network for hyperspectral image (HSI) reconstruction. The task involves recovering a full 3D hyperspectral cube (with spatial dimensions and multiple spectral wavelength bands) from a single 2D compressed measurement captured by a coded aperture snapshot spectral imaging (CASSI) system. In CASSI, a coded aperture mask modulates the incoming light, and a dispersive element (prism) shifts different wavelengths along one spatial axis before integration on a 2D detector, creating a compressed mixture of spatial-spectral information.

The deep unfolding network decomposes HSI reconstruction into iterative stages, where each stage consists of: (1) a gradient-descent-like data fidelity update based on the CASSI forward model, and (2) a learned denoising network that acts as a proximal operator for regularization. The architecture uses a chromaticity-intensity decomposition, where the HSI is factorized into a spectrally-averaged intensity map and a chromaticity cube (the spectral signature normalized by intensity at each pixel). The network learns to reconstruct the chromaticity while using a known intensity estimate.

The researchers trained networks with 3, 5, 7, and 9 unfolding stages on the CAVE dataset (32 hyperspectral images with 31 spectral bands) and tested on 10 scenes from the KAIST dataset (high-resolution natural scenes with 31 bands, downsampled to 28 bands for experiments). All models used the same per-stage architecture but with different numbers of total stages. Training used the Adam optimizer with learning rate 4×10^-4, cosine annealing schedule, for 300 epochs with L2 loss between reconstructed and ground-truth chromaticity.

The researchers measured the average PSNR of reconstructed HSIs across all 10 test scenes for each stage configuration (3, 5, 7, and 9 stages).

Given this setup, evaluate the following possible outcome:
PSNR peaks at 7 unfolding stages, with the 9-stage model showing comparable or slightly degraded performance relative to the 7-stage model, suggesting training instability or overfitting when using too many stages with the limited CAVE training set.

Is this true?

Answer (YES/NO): NO